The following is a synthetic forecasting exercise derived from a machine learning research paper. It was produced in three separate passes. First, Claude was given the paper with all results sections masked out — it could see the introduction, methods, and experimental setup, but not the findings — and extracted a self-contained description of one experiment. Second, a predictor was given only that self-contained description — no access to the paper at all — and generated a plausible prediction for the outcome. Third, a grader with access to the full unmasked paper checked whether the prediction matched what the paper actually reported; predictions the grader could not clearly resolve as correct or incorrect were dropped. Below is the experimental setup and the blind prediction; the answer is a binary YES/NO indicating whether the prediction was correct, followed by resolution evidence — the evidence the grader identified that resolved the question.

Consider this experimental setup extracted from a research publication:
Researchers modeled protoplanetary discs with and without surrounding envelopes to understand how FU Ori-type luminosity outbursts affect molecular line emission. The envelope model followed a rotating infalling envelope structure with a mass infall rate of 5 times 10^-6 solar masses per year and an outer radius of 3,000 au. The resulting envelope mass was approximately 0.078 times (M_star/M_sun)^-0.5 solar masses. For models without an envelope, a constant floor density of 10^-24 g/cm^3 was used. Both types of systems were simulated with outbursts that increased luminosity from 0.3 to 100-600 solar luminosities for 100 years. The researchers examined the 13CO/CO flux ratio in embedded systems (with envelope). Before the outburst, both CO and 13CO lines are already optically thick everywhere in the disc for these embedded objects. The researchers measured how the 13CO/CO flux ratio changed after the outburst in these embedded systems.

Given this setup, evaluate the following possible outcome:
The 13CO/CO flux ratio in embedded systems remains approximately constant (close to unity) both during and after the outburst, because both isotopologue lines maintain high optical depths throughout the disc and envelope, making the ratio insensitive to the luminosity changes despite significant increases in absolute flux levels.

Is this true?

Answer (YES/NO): YES